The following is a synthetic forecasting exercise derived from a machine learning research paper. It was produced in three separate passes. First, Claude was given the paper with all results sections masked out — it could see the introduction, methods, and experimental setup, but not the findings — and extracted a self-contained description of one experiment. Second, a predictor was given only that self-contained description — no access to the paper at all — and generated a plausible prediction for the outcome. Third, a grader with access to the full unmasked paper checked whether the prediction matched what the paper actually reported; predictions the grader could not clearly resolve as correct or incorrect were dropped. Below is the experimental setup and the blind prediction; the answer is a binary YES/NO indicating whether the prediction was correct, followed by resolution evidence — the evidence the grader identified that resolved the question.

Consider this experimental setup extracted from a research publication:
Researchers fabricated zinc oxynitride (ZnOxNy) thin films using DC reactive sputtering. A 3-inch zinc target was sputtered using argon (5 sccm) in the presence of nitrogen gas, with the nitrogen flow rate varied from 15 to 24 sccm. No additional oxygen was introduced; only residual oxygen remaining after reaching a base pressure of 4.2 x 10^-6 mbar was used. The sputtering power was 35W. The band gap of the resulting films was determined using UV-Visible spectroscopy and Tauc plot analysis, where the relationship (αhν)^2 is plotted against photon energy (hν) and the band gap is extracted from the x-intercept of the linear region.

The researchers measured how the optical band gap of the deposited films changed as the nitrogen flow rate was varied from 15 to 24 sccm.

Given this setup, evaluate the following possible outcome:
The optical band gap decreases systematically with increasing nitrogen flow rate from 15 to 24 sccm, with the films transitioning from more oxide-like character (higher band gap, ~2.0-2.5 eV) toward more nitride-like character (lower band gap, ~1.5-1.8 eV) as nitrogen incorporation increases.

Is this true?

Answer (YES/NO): NO